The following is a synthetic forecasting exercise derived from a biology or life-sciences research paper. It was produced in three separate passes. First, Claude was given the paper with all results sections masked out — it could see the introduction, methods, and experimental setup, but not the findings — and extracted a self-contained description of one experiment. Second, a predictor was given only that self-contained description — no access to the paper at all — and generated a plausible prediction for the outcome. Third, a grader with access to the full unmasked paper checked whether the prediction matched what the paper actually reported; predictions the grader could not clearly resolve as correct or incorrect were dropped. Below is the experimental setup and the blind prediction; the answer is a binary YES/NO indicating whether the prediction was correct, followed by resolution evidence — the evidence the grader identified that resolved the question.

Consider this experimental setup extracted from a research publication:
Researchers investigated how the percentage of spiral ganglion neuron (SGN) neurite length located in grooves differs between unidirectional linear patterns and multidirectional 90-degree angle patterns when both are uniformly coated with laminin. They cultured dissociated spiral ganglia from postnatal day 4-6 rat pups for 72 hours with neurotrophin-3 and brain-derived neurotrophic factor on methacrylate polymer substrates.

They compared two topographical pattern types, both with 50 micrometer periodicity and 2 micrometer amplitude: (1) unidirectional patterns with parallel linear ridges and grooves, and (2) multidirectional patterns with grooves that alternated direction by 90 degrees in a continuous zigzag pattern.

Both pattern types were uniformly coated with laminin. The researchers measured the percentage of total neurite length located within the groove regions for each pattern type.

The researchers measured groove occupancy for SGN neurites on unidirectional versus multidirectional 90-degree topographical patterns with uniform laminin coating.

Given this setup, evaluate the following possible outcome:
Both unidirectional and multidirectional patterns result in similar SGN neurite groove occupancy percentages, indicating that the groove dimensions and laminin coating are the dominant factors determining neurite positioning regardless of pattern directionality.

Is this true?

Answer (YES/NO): NO